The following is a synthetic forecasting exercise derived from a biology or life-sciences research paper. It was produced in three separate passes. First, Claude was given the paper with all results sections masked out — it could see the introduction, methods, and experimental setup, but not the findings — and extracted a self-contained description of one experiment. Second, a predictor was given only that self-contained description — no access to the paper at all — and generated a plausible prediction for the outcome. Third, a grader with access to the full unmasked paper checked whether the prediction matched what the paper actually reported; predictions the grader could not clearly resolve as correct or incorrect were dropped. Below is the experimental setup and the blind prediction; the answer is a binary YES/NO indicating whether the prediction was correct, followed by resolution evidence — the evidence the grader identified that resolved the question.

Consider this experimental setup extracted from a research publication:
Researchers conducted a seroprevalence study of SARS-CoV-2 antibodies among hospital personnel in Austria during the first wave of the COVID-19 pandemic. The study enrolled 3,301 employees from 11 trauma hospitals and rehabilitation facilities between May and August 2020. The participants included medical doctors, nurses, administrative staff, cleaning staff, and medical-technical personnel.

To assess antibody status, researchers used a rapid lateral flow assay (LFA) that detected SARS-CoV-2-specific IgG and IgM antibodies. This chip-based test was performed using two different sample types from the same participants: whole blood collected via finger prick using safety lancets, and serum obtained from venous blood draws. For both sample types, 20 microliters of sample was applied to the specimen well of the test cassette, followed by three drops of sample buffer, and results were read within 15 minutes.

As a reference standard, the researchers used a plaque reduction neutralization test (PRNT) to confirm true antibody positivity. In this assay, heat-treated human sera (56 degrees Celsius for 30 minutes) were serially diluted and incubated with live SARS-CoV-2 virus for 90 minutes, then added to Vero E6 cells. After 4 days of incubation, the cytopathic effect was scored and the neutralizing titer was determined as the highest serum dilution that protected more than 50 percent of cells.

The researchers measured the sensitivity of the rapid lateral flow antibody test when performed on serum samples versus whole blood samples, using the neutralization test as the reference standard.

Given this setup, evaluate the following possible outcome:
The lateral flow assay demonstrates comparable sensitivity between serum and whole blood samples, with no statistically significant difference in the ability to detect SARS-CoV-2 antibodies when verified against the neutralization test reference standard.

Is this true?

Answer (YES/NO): NO